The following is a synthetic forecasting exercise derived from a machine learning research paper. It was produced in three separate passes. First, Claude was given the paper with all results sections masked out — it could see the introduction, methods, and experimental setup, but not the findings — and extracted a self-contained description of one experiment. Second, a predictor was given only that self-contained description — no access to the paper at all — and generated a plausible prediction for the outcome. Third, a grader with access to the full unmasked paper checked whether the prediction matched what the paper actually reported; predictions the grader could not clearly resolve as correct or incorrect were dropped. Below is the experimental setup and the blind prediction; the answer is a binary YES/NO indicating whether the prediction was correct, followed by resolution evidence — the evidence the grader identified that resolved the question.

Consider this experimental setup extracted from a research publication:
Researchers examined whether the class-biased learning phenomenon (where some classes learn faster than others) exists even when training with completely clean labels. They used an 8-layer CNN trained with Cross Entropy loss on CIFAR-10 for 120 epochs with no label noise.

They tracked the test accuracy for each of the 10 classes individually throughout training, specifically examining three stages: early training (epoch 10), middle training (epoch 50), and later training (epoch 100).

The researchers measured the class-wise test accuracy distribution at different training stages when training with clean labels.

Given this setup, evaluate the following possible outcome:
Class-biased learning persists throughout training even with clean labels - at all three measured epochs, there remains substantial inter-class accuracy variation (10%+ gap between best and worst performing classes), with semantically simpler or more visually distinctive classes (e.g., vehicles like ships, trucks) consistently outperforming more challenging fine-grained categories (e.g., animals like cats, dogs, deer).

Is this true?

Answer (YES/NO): NO